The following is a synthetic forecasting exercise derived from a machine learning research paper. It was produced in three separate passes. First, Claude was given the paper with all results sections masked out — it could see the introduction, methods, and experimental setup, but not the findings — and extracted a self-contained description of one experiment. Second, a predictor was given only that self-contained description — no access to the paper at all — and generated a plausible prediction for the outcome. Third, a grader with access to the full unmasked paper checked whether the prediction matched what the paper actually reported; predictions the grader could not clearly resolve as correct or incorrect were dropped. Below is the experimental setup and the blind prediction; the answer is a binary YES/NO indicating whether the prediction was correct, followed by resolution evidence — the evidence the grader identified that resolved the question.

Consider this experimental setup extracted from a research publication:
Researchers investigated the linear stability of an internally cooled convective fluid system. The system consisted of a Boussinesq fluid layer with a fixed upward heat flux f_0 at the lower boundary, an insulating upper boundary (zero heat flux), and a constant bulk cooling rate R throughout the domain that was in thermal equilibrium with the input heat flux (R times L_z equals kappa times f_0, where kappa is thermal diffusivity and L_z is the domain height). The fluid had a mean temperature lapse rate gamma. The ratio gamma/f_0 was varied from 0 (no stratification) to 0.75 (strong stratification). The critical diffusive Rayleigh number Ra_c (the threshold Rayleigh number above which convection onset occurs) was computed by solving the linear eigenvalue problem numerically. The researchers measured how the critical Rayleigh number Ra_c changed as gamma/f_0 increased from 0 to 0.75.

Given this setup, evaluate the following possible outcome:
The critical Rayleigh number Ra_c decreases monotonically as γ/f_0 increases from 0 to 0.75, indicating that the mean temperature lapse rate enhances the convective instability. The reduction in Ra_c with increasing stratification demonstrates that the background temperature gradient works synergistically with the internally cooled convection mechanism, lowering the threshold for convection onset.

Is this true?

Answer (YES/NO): NO